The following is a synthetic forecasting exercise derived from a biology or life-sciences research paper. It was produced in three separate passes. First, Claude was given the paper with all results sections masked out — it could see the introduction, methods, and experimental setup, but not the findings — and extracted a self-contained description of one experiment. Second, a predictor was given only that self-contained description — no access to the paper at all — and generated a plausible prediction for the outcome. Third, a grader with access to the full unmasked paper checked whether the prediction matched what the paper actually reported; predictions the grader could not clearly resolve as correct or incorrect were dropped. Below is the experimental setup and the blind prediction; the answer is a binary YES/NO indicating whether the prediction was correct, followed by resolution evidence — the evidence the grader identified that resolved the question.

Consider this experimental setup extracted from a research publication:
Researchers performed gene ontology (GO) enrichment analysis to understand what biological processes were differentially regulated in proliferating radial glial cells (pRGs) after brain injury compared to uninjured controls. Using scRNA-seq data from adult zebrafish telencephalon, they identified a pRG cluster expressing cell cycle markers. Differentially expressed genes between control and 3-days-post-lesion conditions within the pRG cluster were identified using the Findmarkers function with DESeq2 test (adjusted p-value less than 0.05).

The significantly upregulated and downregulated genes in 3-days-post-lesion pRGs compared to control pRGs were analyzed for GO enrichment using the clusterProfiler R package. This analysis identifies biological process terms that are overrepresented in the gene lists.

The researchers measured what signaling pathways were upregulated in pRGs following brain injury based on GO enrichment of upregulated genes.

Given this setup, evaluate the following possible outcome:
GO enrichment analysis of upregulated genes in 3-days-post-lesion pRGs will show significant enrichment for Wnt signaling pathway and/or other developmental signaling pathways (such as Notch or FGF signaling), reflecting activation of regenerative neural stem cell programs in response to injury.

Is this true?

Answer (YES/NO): NO